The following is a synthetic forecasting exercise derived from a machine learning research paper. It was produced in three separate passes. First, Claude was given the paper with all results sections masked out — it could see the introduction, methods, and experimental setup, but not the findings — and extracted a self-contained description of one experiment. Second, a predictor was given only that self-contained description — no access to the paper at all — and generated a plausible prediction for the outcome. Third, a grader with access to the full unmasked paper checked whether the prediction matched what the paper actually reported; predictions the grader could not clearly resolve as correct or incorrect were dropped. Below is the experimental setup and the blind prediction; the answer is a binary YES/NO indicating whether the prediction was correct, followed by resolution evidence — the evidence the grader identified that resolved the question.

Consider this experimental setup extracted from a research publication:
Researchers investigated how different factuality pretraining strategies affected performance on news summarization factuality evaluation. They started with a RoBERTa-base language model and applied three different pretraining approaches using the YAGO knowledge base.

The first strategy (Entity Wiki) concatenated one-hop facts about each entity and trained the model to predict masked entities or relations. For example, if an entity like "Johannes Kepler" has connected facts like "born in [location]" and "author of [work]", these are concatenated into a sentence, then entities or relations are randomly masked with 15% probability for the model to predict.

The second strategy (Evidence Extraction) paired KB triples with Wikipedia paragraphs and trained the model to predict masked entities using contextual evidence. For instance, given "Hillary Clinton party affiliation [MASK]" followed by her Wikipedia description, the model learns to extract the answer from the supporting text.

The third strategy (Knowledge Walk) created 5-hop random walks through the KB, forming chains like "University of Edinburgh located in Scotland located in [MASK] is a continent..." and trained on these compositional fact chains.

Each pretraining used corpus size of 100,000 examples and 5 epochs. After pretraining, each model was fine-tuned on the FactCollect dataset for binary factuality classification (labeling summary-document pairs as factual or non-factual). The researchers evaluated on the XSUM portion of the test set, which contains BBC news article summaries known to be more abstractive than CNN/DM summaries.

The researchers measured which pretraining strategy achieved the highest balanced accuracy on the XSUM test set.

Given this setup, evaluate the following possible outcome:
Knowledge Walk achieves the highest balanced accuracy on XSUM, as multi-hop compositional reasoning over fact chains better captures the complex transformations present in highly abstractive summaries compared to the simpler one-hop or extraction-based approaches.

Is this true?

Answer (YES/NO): NO